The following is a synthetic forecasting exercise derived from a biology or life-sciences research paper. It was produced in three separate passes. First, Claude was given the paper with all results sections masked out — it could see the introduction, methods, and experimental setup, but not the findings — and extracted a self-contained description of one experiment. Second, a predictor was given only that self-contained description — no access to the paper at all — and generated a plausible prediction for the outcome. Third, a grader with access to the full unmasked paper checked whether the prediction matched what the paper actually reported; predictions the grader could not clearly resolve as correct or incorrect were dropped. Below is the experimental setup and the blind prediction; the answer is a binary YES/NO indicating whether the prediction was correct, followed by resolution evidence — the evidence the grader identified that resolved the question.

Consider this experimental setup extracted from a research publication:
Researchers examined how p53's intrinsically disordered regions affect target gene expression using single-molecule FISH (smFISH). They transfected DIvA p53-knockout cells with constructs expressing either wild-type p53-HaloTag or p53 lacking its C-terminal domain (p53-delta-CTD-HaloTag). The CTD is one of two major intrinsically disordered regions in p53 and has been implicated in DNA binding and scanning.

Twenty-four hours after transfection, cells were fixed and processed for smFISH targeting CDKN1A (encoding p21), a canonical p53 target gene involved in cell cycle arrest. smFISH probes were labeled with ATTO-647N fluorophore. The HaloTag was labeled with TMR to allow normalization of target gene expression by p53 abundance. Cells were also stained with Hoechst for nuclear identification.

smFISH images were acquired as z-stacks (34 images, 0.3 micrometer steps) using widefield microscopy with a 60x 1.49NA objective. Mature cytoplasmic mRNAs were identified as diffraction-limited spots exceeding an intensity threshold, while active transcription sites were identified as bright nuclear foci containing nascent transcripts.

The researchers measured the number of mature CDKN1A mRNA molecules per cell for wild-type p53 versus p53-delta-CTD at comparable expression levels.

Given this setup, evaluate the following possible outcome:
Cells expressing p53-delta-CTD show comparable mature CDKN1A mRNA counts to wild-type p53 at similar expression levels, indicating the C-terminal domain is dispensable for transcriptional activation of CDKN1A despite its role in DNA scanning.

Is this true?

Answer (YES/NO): NO